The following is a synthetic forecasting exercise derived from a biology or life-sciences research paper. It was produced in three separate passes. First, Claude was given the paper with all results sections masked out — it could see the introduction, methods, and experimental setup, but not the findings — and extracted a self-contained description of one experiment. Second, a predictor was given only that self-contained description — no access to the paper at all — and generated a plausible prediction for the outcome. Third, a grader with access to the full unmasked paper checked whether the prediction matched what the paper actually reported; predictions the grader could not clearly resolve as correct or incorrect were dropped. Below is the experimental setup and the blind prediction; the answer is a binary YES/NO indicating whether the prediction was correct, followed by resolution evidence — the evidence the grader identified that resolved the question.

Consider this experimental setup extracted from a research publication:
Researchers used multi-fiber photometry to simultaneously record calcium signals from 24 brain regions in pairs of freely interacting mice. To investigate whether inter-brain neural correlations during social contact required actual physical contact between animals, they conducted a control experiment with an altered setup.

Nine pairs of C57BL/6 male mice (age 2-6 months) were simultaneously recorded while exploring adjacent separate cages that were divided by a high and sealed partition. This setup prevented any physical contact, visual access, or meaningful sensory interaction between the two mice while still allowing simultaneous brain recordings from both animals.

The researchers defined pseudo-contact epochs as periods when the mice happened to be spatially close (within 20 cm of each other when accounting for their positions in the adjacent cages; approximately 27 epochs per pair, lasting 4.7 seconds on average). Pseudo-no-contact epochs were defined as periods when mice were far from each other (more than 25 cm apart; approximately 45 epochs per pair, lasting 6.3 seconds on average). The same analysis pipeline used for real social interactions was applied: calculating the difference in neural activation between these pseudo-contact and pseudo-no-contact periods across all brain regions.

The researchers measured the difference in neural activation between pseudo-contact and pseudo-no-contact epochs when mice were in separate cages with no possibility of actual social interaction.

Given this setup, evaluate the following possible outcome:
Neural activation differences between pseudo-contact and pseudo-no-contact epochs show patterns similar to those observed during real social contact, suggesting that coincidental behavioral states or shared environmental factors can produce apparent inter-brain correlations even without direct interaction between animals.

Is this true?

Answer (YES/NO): NO